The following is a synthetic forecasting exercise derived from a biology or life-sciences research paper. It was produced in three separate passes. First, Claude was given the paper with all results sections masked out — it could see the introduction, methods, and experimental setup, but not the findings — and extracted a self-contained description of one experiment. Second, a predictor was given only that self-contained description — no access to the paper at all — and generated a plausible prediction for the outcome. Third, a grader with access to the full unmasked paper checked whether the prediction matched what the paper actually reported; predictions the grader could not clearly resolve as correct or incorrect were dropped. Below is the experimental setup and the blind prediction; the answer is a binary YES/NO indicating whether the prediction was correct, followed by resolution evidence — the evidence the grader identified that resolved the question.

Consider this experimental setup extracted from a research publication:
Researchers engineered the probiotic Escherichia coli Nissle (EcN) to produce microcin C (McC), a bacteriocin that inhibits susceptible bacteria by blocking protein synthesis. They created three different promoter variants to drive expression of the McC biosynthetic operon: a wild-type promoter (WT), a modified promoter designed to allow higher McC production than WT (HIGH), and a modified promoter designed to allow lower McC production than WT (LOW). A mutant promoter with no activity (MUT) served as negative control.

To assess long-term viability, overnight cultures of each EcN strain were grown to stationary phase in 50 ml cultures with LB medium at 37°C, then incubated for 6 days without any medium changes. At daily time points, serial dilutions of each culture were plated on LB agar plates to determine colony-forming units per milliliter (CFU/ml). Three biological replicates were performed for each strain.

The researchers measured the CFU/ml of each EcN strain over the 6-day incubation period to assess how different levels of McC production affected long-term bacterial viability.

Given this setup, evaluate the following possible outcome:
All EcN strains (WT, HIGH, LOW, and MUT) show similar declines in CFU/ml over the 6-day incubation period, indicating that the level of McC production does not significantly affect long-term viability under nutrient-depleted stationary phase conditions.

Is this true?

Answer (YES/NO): NO